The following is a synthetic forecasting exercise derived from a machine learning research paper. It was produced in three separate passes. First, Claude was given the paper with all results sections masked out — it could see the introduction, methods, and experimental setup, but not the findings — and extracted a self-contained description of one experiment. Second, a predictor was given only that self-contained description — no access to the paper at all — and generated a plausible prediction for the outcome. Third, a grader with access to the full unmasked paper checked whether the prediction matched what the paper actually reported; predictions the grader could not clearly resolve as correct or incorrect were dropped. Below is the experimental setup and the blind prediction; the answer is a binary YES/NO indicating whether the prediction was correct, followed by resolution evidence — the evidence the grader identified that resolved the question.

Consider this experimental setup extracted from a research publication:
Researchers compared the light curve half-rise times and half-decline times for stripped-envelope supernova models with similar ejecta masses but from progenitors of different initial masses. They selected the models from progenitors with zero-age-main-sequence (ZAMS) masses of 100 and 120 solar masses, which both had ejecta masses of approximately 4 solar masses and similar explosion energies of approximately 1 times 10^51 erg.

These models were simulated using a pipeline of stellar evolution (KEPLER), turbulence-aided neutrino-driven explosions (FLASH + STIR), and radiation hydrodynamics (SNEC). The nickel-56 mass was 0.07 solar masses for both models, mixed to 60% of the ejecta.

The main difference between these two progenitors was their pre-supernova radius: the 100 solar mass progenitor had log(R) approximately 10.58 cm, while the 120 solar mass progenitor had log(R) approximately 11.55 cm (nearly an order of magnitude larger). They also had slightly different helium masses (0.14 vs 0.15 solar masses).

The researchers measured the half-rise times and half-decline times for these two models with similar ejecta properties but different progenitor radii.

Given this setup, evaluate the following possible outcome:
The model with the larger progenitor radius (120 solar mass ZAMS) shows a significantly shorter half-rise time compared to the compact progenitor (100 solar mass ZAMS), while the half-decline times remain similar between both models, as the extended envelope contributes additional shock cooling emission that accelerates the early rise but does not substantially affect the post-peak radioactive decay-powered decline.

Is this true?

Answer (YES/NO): NO